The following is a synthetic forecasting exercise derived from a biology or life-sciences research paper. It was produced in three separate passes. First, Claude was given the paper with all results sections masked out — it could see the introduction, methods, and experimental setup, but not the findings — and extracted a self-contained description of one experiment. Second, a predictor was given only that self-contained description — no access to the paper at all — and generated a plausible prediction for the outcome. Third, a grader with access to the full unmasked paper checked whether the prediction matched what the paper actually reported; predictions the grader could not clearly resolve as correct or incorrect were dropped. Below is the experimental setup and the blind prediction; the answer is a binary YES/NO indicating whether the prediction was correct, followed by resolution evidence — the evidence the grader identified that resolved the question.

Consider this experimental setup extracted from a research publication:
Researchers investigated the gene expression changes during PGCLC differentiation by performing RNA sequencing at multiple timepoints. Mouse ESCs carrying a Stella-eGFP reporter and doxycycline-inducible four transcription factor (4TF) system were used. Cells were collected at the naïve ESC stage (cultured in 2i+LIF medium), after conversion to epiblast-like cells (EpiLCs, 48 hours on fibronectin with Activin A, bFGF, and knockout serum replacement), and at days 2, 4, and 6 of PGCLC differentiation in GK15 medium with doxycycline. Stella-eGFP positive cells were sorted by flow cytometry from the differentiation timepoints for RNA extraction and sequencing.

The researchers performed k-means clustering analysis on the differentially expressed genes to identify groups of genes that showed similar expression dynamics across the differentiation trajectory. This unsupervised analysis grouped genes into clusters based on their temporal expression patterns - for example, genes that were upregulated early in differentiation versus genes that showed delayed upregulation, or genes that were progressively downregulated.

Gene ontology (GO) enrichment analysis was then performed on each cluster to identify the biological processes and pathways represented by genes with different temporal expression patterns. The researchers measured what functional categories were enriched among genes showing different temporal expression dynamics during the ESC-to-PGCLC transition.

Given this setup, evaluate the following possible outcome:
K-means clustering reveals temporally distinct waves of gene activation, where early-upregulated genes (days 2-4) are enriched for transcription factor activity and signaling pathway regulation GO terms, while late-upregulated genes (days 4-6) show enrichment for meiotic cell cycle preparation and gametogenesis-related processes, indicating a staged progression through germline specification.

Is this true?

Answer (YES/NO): NO